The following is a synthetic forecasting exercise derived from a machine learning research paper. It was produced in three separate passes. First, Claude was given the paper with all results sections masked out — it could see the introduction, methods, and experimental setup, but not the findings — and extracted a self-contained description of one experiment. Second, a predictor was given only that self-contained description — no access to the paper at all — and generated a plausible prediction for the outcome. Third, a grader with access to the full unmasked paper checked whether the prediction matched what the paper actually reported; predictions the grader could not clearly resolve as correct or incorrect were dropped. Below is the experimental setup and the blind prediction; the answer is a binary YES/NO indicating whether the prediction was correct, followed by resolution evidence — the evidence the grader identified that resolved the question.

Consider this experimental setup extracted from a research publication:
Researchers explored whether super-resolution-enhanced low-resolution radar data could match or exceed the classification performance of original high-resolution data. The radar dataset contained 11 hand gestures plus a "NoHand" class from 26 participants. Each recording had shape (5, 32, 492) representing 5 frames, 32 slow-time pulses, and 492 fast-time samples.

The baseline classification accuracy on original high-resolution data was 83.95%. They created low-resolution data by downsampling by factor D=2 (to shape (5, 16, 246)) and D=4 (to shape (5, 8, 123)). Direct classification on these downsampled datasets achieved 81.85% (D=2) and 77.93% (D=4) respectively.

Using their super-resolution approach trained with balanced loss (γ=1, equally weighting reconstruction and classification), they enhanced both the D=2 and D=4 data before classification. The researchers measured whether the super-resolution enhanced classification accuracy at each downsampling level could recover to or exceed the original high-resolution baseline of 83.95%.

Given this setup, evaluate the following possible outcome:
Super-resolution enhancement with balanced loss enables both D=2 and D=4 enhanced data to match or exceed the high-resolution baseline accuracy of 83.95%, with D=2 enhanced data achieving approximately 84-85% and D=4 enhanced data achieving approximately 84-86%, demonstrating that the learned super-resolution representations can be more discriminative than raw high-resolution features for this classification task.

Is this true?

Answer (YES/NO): NO